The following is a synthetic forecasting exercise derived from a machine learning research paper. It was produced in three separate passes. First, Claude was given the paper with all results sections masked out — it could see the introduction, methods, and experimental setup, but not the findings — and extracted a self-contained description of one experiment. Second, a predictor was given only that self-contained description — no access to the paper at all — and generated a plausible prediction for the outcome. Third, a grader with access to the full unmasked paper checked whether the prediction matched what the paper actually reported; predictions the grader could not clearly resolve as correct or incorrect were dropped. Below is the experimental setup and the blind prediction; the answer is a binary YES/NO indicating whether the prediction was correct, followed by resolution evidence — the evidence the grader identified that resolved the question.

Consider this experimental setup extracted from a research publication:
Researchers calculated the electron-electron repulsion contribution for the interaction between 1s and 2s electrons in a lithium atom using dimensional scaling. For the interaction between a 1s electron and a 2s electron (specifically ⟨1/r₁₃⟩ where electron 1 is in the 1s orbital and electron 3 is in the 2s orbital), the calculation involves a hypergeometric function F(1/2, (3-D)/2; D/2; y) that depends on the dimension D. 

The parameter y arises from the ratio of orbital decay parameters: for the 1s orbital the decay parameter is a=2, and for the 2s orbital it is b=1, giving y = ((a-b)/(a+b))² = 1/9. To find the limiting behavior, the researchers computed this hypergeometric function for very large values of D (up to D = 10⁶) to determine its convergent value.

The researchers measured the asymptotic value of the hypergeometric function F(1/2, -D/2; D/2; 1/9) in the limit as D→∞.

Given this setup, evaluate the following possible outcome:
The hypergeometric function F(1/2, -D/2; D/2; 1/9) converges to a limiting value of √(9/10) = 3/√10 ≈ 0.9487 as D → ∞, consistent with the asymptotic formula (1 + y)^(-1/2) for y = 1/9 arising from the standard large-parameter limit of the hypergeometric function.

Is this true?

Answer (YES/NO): YES